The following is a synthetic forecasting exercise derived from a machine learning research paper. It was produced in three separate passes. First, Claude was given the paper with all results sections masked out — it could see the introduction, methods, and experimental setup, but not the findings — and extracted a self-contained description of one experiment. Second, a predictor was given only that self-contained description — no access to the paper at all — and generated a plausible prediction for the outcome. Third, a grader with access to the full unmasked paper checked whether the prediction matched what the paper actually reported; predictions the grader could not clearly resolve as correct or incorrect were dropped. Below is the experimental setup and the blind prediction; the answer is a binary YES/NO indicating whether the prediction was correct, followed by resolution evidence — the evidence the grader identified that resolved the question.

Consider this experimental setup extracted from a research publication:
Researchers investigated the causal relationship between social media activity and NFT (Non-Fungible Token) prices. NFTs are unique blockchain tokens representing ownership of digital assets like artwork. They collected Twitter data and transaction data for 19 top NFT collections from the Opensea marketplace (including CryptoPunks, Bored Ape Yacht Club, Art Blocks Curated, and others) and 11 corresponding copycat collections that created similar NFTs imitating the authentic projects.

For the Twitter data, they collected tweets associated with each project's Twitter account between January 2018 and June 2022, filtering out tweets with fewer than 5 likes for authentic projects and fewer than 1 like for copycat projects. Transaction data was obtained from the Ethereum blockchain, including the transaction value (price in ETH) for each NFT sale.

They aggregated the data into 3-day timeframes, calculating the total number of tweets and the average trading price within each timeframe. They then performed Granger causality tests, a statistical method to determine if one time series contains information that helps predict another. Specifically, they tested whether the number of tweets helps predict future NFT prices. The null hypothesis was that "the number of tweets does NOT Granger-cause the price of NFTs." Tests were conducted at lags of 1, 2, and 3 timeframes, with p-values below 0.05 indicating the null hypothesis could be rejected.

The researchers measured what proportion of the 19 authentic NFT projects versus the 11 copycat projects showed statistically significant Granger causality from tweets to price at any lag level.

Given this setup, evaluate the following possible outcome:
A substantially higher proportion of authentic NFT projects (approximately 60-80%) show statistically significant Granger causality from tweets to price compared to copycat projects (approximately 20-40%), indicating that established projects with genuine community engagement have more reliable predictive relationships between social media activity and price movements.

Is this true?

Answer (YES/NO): NO